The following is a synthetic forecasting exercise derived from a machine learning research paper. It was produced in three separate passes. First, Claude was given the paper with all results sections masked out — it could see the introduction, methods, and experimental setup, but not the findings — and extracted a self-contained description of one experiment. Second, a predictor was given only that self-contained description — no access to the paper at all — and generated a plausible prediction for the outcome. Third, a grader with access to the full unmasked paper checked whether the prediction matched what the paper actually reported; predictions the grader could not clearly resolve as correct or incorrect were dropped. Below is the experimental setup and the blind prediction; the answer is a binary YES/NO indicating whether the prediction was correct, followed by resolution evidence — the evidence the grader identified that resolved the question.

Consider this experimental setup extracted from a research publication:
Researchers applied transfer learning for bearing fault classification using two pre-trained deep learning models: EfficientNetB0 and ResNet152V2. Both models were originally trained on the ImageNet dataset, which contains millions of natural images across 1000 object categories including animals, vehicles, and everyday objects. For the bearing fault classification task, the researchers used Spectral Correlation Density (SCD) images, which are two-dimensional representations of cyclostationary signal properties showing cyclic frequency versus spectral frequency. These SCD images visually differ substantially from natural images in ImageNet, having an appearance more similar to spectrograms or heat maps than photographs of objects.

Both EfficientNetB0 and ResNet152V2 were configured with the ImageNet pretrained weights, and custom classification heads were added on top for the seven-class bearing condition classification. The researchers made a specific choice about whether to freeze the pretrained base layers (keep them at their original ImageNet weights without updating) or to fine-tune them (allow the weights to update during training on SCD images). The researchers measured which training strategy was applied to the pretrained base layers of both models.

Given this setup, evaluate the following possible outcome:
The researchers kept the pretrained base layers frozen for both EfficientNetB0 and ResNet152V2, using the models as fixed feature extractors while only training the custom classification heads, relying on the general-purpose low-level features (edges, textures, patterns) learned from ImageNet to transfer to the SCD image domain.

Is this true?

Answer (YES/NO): YES